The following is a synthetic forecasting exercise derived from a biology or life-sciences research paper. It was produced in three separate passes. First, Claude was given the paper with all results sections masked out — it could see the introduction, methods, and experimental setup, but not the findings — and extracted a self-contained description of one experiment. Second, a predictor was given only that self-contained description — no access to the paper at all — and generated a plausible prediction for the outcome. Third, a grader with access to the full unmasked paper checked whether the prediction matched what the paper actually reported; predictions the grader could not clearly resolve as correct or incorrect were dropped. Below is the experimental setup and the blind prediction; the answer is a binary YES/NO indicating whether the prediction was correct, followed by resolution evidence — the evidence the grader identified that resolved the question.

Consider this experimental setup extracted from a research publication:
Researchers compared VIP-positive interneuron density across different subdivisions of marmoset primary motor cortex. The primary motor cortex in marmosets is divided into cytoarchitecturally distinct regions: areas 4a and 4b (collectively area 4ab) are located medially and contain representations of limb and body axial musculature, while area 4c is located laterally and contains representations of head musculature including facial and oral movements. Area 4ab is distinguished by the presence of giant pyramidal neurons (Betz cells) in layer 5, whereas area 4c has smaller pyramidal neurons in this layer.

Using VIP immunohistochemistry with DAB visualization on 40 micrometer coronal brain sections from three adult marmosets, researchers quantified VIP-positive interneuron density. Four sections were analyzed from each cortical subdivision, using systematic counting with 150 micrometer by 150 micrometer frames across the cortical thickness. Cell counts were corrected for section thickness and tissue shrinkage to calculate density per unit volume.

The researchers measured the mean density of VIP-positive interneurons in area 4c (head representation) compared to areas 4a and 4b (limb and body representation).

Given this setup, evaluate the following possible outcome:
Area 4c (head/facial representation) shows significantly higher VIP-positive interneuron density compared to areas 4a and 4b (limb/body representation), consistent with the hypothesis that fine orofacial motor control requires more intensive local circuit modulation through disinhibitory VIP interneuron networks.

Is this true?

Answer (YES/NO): YES